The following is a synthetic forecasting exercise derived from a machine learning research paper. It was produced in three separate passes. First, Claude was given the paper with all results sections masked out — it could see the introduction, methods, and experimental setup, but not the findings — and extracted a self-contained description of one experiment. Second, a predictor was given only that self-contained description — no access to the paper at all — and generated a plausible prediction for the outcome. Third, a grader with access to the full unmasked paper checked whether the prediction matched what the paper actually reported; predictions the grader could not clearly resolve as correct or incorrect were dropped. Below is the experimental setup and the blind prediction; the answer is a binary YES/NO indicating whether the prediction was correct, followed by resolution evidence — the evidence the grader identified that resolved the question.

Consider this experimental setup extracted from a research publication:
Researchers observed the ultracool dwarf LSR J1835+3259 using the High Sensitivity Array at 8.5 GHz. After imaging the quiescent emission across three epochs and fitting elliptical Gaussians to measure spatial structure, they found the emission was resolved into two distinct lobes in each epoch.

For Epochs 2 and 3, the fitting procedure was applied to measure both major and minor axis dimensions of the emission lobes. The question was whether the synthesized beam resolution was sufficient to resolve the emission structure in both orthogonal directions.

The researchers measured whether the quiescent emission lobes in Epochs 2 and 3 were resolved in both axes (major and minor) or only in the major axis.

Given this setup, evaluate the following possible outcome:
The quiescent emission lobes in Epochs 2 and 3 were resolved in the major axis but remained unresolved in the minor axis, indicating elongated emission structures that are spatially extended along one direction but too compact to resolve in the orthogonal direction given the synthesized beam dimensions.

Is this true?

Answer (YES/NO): NO